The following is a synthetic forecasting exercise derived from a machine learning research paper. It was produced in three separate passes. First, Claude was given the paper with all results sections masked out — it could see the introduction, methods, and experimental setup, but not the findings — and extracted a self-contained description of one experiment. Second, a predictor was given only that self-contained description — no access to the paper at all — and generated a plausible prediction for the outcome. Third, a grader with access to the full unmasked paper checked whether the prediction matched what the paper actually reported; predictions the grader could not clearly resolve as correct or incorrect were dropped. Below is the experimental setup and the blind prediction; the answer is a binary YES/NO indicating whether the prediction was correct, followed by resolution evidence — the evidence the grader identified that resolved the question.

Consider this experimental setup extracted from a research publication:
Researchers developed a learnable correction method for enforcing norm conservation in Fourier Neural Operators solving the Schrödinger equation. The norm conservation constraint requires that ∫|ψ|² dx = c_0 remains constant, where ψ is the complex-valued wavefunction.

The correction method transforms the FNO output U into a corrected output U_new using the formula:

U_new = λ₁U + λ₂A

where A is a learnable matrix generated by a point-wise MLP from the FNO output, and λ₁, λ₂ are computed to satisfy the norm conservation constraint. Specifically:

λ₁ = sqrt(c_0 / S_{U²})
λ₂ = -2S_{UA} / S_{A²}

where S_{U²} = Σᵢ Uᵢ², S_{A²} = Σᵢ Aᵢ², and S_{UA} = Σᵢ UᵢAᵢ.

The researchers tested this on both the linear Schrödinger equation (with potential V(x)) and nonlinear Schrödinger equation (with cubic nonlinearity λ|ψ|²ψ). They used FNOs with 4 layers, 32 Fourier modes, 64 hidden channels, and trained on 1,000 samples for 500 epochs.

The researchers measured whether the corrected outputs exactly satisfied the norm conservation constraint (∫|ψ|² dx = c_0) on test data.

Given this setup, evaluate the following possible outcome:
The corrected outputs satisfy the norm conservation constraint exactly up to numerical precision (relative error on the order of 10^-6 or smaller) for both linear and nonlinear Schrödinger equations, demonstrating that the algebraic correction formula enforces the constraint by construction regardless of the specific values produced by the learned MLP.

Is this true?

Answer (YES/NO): YES